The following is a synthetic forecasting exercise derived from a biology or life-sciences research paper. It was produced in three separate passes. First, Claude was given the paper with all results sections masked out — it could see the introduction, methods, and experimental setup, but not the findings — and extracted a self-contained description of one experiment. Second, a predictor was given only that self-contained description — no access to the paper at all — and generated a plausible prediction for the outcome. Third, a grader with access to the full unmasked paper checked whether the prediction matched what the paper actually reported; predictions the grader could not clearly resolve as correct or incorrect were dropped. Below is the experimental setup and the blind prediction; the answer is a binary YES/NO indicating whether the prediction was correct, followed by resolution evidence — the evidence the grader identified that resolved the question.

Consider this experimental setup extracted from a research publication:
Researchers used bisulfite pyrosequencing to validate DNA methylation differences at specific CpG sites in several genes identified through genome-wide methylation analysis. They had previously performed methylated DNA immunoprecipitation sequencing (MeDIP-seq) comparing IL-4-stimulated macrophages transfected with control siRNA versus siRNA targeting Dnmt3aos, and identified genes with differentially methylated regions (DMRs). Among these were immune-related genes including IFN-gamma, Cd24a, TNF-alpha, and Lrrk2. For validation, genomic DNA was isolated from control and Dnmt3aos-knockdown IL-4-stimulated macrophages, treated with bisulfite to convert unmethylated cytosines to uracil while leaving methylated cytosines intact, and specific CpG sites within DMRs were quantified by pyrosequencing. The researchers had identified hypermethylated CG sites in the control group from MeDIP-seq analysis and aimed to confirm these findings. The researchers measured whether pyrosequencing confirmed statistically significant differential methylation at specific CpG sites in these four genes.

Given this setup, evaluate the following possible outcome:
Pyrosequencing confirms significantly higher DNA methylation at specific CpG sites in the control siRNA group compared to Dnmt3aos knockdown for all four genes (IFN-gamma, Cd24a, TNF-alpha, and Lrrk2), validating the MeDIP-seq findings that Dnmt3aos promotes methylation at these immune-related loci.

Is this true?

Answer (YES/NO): NO